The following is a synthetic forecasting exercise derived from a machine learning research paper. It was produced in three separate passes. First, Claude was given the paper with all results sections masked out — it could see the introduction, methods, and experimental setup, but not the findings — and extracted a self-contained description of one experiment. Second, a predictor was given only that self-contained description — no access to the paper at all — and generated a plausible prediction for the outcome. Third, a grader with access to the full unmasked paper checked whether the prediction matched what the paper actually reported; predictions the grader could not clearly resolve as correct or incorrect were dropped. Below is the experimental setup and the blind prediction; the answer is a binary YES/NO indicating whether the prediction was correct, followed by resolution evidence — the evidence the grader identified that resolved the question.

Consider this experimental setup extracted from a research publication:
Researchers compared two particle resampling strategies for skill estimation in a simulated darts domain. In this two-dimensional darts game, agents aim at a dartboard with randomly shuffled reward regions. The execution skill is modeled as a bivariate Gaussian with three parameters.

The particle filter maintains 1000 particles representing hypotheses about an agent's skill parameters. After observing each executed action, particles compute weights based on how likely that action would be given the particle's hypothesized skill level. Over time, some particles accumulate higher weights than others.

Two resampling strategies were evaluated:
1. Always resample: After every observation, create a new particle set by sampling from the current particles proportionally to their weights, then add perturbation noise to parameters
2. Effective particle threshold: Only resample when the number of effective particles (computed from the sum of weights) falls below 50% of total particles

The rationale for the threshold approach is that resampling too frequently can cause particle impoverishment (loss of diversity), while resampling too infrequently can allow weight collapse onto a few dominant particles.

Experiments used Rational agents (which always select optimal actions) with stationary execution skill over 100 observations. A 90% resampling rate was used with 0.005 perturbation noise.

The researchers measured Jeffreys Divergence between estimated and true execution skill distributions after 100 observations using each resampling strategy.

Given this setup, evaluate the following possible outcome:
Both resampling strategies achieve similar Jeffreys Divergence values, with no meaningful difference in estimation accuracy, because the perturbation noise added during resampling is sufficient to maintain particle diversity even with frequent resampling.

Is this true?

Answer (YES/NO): NO